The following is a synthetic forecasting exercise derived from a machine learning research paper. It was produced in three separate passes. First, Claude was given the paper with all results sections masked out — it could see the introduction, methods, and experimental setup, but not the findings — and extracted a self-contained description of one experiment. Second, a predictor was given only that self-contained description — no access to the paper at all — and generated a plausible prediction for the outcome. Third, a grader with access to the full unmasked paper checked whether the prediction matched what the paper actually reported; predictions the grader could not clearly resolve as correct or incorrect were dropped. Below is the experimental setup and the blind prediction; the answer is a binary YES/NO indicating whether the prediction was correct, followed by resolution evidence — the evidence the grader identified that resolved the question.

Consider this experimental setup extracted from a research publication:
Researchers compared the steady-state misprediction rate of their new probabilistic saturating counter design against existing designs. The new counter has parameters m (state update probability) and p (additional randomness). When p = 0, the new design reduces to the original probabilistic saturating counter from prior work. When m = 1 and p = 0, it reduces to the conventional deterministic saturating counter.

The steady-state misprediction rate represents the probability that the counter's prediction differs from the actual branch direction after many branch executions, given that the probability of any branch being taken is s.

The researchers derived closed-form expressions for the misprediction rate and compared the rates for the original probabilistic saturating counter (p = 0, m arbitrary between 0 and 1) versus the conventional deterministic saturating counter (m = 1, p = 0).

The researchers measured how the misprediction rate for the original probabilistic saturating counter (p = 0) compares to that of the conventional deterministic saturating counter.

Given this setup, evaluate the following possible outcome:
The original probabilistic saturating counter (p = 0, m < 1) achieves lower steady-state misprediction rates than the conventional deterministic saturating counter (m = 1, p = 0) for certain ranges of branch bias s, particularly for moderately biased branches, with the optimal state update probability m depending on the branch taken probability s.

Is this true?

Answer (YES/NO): NO